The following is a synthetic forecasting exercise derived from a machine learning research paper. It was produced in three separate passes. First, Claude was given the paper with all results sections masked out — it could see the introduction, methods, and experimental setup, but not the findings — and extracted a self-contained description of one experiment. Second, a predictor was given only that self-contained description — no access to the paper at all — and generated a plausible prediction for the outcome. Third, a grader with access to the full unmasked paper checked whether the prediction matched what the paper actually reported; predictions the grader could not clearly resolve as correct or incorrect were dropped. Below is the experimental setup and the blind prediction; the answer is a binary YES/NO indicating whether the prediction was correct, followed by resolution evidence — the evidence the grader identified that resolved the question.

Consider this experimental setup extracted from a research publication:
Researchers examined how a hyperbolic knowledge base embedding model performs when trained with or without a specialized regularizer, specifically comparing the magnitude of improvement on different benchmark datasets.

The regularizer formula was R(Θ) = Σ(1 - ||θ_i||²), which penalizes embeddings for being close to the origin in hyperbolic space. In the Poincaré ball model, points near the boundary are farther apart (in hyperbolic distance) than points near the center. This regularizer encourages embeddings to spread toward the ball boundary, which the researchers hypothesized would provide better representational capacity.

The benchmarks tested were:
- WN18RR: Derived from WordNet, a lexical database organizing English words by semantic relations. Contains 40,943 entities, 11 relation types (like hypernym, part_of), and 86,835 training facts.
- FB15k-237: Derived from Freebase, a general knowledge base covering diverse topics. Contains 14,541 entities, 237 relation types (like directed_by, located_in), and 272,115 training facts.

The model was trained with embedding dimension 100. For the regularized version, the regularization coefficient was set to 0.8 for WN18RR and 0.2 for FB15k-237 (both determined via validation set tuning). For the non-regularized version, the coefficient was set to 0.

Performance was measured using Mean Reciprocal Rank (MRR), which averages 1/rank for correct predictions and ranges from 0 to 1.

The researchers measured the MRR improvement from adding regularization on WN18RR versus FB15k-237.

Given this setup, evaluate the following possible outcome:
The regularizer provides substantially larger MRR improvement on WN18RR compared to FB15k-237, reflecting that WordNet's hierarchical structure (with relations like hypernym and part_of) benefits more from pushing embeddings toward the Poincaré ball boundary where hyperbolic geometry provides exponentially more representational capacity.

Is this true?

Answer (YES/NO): YES